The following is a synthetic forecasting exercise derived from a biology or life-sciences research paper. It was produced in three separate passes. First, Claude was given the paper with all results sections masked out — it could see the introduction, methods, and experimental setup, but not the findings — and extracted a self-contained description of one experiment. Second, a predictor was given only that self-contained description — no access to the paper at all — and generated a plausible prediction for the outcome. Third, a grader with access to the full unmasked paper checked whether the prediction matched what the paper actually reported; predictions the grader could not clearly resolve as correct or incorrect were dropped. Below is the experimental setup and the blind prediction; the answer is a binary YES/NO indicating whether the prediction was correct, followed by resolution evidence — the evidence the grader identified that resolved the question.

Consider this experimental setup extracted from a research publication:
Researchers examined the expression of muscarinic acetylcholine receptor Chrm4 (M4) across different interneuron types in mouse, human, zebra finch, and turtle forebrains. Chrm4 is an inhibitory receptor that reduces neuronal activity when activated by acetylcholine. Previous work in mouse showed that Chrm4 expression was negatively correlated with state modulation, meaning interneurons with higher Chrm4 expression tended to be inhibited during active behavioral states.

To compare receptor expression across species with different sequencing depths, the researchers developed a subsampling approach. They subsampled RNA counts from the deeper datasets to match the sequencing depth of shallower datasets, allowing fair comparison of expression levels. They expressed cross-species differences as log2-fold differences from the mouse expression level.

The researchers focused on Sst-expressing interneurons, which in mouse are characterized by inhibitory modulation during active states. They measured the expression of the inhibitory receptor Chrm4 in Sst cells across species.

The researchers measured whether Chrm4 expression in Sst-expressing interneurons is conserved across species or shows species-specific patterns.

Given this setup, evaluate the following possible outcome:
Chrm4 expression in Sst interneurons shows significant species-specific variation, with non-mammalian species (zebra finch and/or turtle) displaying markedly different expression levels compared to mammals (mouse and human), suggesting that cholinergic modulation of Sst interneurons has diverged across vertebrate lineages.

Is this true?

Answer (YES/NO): YES